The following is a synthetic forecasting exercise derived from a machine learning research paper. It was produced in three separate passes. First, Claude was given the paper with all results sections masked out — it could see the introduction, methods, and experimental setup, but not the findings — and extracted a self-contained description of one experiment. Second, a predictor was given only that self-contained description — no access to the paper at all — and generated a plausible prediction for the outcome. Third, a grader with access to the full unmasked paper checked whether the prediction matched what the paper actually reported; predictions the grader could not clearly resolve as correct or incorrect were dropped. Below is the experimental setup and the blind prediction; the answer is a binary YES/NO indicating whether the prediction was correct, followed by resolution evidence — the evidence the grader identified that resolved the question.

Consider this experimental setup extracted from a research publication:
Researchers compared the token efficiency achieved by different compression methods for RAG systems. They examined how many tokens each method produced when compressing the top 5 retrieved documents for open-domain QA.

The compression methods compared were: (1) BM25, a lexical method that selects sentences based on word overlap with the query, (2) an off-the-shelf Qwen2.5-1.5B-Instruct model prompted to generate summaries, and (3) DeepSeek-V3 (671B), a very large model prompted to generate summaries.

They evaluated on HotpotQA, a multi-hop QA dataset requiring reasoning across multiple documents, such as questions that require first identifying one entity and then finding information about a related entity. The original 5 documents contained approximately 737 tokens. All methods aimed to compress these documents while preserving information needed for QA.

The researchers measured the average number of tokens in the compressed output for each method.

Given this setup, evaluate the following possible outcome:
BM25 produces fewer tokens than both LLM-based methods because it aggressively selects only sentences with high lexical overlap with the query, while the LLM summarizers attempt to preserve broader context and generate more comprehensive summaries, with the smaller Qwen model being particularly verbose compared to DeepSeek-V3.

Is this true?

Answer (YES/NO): NO